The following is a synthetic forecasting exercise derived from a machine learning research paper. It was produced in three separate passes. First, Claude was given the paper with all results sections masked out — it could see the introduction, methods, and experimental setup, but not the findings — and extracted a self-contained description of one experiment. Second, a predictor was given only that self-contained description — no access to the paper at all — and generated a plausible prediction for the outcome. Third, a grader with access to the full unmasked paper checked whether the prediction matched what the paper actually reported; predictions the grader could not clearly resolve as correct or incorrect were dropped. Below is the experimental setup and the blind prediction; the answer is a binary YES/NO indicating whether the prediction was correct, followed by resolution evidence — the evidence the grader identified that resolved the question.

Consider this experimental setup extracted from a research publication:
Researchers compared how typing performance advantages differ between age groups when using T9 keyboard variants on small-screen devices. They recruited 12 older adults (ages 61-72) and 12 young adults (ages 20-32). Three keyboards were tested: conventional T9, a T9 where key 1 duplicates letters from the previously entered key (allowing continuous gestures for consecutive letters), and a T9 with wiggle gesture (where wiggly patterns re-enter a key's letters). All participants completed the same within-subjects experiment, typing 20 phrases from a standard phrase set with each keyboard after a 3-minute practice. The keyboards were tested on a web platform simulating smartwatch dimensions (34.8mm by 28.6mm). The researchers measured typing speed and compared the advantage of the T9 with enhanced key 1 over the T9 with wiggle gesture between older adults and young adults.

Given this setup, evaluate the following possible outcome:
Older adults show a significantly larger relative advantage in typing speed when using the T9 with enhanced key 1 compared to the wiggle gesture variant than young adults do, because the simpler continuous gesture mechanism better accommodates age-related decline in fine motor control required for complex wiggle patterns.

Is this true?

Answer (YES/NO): NO